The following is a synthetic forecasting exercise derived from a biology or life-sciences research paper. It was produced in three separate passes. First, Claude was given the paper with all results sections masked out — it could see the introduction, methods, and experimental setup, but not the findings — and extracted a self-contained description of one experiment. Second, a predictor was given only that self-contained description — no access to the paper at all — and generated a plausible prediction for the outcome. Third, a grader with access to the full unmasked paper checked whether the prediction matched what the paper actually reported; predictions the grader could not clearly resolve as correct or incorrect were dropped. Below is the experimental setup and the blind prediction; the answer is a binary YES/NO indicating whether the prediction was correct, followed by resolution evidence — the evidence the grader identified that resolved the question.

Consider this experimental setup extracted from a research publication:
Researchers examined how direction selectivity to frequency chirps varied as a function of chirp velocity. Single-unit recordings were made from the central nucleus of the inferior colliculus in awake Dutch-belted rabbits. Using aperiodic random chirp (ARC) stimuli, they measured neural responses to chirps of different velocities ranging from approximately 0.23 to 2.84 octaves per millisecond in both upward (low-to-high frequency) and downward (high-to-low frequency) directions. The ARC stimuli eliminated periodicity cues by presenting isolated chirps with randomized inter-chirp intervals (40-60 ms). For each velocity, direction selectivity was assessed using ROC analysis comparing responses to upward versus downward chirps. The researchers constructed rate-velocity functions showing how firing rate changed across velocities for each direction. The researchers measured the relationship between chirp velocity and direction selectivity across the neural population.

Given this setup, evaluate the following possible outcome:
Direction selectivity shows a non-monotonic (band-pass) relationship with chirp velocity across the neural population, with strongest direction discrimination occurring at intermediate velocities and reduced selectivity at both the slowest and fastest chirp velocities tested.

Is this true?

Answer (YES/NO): NO